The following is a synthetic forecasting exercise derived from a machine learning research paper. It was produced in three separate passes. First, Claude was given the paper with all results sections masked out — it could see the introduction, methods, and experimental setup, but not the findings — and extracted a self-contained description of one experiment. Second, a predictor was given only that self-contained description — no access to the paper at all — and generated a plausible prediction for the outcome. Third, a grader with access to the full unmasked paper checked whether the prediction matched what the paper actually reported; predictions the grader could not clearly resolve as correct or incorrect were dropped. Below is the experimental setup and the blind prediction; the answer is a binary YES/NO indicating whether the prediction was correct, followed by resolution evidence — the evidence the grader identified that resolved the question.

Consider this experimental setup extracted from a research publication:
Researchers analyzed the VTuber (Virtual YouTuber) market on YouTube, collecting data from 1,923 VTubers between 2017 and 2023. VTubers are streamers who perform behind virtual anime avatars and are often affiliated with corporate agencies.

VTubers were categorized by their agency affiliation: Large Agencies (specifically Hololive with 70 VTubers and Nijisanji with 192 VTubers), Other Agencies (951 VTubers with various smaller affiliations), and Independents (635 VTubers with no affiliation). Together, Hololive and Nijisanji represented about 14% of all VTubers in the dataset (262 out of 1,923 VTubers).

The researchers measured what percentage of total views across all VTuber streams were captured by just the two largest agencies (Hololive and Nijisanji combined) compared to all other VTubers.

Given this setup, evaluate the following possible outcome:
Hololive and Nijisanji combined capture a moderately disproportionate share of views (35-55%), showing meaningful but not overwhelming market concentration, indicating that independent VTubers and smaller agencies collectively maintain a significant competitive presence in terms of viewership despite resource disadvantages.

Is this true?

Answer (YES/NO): NO